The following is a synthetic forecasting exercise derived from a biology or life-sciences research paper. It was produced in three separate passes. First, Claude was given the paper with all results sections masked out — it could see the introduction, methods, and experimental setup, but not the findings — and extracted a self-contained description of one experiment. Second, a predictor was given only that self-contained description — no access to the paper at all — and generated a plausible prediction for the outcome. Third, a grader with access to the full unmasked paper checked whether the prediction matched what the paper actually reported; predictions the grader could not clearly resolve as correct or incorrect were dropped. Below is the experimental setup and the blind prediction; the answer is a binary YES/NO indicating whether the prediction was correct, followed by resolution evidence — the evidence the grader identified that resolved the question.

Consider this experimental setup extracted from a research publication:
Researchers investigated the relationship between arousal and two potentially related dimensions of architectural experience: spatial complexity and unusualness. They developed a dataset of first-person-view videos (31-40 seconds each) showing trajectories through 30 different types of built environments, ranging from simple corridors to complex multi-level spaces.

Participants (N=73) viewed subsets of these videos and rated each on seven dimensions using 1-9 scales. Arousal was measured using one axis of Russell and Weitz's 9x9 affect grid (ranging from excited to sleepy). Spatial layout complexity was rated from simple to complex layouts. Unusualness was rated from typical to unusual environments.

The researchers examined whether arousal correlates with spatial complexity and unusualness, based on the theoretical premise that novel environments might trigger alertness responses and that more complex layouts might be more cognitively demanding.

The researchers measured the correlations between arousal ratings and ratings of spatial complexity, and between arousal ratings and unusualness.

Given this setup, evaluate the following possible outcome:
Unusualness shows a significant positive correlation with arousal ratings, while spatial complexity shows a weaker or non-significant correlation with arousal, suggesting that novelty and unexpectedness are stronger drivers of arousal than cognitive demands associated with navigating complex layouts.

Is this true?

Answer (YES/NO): NO